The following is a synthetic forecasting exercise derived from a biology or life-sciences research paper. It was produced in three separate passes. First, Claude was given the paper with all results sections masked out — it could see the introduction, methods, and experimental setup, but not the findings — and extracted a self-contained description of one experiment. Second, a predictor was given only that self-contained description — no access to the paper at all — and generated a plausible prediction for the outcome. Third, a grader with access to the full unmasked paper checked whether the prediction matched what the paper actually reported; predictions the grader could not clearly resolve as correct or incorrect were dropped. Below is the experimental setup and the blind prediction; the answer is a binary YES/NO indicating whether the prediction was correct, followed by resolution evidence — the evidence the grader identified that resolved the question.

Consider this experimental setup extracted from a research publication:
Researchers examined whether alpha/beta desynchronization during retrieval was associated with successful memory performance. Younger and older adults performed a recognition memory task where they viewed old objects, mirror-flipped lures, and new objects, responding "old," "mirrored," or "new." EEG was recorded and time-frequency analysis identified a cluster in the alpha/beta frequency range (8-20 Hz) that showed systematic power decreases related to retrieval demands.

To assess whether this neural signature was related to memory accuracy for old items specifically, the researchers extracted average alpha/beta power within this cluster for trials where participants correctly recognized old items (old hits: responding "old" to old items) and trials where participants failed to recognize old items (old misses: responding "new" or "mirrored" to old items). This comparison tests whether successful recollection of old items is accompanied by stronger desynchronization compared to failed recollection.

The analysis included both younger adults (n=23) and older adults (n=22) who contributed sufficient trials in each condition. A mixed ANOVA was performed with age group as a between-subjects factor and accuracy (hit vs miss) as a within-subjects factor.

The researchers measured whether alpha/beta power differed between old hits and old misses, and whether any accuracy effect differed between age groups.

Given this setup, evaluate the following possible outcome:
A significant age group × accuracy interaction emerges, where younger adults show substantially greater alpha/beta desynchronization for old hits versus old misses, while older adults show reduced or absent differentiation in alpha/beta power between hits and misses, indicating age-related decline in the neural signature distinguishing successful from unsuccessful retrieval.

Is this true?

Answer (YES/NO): YES